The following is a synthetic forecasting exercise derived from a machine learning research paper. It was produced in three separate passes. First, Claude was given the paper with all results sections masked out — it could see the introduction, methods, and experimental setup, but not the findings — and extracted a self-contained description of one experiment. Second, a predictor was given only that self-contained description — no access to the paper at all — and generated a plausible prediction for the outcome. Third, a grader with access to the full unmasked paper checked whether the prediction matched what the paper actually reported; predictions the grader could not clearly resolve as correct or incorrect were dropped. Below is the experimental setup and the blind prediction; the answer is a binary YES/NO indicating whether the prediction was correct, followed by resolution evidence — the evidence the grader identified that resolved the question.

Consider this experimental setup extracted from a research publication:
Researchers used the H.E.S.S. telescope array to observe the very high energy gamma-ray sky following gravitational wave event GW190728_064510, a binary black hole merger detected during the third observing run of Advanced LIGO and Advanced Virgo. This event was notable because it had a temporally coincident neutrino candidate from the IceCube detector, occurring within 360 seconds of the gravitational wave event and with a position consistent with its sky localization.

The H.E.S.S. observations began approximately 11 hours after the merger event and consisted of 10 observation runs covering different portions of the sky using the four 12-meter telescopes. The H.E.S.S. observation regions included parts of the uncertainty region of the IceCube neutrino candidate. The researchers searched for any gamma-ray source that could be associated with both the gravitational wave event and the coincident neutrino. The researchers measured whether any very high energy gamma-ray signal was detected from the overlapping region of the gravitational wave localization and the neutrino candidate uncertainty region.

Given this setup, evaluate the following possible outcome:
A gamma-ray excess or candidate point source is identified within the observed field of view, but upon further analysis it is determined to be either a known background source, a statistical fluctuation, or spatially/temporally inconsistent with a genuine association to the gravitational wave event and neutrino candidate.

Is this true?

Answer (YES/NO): NO